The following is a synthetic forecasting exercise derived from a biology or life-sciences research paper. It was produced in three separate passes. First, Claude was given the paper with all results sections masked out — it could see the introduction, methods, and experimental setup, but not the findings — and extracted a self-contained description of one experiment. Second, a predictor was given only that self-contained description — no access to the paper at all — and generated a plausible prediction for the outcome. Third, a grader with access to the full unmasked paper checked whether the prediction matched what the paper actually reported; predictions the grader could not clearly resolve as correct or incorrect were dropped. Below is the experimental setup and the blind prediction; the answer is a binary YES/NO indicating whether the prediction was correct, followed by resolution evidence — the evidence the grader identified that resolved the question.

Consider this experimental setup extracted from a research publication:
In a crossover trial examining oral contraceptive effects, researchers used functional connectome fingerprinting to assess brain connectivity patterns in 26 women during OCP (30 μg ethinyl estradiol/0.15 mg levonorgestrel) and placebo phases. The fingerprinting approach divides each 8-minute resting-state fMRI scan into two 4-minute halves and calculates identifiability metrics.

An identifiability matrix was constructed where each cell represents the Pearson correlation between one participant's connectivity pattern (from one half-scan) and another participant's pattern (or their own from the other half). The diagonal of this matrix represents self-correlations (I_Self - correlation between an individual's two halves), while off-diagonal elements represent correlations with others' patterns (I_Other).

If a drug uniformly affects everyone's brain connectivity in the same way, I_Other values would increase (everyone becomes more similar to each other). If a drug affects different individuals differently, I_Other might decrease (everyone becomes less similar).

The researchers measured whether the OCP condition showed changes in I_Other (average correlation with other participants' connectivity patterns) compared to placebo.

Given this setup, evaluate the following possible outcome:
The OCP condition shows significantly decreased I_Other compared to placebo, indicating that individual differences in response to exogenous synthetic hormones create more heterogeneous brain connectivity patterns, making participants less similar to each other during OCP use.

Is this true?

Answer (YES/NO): NO